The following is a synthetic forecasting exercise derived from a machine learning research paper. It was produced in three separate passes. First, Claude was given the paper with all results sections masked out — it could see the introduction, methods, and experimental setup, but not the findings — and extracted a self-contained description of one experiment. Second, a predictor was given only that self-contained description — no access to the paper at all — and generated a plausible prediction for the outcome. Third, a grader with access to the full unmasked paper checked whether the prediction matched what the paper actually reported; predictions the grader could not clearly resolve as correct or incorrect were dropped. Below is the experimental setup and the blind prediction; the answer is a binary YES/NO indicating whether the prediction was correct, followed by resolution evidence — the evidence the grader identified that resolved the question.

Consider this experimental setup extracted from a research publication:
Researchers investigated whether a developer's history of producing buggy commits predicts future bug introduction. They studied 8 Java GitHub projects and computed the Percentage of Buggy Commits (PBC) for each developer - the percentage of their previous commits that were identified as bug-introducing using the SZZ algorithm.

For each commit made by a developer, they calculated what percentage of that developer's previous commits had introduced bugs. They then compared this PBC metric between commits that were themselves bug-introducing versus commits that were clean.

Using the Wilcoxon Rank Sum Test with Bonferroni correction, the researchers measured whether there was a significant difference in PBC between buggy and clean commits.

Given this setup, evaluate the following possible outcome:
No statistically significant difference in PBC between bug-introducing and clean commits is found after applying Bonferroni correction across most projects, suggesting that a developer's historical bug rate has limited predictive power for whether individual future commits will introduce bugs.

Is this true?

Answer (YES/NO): NO